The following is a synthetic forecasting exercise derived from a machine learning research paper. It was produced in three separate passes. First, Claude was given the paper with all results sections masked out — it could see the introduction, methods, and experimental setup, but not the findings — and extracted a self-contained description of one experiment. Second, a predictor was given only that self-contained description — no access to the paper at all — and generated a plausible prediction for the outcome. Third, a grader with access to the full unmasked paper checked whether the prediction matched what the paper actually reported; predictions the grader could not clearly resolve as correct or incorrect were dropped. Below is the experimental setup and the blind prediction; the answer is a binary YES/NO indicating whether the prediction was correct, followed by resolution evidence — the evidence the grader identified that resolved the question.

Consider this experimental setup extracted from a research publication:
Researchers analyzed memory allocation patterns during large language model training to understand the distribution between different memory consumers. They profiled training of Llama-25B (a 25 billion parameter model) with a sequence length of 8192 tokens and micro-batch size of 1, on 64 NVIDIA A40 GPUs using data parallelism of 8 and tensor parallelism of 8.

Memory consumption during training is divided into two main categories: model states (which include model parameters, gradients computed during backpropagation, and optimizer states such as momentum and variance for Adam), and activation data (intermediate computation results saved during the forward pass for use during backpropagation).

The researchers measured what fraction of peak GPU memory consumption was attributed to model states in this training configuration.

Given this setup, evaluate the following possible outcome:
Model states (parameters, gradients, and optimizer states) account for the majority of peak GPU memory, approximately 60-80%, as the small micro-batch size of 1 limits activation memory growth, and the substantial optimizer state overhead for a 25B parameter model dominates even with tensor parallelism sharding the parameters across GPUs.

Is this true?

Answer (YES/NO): NO